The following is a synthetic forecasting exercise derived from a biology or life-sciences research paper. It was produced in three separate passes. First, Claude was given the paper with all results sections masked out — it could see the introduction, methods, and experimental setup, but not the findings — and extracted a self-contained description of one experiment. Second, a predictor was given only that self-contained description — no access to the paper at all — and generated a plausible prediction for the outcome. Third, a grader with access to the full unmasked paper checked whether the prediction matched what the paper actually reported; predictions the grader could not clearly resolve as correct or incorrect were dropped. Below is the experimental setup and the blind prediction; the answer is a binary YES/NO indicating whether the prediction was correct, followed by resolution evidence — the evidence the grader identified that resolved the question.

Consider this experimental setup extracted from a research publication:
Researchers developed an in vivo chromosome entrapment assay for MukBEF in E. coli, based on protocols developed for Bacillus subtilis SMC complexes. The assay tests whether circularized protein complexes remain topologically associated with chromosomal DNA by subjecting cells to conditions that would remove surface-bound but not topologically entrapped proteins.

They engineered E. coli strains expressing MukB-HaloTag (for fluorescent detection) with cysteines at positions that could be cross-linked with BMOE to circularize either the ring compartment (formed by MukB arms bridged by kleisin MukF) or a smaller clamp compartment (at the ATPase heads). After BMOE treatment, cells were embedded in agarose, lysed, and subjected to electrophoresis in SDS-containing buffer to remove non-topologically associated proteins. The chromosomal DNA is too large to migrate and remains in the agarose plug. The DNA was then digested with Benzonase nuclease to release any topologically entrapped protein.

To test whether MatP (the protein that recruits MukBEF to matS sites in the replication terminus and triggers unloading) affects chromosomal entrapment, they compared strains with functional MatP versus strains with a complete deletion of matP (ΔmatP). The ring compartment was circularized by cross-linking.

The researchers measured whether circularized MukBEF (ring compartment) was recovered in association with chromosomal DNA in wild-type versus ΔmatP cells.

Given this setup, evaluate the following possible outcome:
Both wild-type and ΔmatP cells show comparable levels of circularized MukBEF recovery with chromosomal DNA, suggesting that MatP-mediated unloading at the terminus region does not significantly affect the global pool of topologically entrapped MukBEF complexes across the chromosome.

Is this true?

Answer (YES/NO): YES